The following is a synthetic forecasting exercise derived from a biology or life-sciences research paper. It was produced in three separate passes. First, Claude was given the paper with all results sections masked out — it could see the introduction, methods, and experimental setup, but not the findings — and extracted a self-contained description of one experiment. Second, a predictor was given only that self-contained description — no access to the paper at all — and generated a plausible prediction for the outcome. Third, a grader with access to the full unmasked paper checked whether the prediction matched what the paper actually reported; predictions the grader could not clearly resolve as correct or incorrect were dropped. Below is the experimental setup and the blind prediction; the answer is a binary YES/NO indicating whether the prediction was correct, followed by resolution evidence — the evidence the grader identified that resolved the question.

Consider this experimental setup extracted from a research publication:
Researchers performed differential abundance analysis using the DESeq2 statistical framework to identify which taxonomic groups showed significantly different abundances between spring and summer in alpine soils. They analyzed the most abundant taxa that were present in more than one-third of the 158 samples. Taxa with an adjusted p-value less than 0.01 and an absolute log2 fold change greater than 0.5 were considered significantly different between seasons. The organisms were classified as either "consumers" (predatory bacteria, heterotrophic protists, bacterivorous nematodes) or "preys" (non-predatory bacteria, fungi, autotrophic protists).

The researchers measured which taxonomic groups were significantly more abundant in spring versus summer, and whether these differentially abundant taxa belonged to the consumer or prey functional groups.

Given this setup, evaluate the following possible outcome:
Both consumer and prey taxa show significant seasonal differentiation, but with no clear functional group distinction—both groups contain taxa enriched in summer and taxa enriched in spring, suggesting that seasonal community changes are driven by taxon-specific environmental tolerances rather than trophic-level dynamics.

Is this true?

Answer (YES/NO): NO